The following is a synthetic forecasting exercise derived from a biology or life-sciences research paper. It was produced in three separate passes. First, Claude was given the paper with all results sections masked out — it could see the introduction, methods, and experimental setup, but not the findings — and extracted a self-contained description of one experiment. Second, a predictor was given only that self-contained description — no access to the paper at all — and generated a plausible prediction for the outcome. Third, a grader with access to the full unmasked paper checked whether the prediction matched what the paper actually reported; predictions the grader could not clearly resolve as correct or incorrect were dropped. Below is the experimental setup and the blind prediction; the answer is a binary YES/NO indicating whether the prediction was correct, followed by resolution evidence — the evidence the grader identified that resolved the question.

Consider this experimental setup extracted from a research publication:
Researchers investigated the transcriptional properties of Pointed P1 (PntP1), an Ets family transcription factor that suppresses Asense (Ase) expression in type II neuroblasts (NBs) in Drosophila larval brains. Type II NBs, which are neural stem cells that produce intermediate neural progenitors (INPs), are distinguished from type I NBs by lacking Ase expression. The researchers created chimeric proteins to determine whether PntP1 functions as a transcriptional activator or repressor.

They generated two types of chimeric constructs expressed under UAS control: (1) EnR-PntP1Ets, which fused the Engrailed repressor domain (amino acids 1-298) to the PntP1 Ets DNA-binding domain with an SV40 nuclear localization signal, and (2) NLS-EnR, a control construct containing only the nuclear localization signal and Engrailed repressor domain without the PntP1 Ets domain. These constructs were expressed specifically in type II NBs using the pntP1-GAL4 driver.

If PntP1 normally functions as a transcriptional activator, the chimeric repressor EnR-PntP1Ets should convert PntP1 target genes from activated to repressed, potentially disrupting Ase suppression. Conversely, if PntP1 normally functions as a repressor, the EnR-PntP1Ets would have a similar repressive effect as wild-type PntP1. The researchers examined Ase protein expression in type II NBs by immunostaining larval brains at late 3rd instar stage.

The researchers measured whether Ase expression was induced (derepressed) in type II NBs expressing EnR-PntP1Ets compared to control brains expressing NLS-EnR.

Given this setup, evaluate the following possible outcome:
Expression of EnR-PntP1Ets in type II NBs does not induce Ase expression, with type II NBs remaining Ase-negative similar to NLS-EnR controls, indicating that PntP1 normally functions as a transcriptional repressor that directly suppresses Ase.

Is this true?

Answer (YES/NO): NO